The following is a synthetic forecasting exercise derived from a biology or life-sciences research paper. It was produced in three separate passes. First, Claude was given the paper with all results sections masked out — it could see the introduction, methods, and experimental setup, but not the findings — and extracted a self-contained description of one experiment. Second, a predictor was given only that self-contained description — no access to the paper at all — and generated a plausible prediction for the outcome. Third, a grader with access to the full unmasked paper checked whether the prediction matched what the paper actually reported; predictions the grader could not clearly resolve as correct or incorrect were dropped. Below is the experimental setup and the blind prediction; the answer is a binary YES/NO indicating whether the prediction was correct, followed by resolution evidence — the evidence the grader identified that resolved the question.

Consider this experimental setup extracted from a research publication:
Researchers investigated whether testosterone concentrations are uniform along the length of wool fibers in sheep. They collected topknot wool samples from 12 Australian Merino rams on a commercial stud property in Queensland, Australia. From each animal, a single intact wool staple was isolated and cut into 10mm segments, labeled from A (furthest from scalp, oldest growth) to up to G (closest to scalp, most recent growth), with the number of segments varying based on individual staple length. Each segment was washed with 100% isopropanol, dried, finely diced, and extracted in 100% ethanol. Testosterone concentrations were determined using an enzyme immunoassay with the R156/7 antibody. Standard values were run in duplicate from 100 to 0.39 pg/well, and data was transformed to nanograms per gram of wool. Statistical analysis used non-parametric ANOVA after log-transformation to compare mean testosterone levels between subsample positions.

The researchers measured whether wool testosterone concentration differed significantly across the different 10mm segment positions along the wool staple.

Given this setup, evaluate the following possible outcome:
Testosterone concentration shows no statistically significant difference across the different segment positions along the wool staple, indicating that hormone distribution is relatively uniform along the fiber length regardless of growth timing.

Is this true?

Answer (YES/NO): YES